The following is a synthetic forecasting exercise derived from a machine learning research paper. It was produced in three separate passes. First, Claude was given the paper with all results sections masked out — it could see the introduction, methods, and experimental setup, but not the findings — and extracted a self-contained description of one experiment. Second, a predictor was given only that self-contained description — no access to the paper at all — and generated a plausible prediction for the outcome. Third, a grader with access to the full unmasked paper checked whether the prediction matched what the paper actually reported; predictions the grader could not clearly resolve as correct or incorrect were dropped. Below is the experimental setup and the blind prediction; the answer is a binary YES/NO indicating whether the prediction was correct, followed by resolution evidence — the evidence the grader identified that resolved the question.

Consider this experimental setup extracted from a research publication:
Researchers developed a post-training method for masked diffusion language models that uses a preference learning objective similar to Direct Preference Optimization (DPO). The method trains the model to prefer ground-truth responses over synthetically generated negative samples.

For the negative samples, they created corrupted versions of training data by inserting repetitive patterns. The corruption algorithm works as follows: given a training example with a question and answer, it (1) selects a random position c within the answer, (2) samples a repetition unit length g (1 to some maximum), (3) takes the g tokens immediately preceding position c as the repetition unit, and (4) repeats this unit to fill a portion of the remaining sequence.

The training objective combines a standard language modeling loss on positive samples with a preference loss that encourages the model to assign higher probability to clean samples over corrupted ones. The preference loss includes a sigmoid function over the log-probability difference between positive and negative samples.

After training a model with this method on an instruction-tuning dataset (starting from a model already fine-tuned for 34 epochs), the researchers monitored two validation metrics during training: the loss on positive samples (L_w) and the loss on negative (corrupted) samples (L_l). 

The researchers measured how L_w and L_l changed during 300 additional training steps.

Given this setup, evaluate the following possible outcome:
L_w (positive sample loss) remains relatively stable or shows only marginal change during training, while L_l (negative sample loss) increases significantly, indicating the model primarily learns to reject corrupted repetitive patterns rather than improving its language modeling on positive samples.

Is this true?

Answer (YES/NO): YES